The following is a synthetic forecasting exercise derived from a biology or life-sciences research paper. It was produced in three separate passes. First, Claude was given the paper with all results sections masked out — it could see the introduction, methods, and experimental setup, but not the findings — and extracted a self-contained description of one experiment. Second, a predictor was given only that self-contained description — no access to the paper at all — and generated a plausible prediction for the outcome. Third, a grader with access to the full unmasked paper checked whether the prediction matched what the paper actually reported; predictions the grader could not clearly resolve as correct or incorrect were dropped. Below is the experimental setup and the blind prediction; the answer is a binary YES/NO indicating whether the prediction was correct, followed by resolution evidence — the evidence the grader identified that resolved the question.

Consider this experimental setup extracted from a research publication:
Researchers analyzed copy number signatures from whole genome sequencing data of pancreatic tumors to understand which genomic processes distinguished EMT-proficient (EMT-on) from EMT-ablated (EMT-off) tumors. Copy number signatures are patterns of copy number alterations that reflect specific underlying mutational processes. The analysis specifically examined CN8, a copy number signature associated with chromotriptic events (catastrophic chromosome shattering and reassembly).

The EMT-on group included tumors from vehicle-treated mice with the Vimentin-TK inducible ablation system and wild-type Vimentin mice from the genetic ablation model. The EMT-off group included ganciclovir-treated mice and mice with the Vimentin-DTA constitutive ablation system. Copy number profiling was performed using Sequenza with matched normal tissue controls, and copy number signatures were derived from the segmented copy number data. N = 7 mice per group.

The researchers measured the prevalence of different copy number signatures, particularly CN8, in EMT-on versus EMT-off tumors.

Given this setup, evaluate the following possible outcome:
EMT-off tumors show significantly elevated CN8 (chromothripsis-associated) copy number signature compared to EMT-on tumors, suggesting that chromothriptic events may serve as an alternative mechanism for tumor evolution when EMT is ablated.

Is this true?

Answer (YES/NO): NO